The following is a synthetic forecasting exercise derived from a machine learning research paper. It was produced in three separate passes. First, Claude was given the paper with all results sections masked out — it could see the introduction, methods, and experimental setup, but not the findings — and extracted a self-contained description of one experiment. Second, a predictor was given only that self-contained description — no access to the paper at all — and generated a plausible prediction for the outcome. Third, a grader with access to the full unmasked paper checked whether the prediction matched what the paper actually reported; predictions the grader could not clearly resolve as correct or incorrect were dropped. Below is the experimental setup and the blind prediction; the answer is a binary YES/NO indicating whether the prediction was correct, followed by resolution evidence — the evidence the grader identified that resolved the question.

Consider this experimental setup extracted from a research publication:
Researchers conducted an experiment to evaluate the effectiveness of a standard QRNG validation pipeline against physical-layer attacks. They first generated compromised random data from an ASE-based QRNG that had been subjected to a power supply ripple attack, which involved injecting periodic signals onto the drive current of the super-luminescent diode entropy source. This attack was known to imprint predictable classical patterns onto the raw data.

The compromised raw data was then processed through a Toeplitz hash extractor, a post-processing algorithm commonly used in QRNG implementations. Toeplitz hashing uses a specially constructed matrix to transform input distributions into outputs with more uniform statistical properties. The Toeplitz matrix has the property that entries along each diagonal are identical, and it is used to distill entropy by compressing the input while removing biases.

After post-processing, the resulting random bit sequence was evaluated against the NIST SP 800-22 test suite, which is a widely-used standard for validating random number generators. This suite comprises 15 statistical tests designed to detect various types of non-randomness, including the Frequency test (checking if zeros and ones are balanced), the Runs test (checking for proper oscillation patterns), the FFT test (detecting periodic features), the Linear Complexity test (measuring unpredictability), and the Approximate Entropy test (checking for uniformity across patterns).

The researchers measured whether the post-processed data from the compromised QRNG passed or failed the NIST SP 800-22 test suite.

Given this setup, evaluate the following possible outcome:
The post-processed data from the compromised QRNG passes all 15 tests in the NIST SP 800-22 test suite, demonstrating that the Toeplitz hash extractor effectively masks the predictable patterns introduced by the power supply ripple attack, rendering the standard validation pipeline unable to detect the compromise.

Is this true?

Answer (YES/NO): YES